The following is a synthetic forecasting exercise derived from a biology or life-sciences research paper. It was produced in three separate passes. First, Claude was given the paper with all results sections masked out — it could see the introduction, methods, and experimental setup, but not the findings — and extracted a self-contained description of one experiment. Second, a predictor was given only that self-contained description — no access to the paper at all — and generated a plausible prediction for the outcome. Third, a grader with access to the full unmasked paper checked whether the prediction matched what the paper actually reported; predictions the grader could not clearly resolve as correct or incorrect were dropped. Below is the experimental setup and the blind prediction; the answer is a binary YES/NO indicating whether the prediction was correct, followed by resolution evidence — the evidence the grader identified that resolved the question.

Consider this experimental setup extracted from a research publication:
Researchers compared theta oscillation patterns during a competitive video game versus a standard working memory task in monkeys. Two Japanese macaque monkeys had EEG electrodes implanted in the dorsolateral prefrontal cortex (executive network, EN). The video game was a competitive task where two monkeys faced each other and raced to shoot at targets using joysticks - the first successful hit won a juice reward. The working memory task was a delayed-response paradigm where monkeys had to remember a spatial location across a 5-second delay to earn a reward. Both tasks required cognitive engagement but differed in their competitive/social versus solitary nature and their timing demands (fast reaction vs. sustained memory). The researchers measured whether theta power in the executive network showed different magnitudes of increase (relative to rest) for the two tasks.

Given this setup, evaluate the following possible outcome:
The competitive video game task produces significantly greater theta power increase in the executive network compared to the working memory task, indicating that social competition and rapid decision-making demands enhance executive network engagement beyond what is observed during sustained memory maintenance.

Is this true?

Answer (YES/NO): YES